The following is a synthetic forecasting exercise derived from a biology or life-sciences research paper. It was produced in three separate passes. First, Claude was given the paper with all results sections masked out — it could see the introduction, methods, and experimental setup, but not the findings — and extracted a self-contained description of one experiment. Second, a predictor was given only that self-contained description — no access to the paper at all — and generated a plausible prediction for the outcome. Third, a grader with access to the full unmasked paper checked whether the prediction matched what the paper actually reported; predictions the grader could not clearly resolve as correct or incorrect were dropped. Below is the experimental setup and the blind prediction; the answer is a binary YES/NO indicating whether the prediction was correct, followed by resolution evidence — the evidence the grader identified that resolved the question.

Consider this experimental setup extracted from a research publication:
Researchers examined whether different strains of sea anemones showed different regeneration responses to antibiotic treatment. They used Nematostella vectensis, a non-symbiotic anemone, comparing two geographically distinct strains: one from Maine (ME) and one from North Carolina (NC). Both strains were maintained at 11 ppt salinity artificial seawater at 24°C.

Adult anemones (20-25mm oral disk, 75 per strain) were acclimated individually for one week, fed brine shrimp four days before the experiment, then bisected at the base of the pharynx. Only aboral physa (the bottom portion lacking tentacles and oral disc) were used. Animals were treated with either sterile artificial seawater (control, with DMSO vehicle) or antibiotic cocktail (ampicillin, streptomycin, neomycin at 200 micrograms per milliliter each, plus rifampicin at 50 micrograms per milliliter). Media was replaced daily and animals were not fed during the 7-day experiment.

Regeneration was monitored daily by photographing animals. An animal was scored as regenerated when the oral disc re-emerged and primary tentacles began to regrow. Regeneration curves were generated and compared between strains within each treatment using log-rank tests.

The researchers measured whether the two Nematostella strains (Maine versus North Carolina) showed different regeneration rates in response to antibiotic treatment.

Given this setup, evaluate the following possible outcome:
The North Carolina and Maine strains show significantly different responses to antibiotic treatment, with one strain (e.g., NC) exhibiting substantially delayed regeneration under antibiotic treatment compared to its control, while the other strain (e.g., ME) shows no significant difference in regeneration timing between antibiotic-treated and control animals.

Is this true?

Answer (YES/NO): NO